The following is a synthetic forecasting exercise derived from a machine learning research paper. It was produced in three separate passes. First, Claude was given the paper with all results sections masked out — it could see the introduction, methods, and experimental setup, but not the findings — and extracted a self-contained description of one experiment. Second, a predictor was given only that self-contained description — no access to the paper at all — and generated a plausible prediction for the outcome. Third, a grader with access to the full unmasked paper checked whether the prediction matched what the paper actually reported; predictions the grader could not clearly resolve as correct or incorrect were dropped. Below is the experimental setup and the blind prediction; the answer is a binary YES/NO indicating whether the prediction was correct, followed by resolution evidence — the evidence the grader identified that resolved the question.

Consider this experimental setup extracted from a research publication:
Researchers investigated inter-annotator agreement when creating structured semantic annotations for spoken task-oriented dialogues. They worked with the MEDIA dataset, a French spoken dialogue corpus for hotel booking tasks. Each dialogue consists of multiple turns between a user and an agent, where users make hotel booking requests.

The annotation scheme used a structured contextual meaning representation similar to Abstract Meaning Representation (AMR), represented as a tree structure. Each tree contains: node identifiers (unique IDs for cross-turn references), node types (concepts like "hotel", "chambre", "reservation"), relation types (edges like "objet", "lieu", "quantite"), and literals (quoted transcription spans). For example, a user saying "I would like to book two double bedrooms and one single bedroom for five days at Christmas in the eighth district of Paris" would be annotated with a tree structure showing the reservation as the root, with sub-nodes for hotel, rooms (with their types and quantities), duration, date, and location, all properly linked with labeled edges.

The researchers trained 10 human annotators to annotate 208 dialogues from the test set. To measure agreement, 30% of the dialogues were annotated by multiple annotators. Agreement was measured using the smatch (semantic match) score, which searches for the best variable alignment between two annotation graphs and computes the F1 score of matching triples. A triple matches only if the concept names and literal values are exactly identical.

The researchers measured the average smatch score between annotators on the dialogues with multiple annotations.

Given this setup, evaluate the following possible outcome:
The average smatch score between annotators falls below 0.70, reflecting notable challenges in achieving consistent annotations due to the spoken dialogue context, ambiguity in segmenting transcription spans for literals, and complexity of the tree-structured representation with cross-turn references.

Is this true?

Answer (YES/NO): NO